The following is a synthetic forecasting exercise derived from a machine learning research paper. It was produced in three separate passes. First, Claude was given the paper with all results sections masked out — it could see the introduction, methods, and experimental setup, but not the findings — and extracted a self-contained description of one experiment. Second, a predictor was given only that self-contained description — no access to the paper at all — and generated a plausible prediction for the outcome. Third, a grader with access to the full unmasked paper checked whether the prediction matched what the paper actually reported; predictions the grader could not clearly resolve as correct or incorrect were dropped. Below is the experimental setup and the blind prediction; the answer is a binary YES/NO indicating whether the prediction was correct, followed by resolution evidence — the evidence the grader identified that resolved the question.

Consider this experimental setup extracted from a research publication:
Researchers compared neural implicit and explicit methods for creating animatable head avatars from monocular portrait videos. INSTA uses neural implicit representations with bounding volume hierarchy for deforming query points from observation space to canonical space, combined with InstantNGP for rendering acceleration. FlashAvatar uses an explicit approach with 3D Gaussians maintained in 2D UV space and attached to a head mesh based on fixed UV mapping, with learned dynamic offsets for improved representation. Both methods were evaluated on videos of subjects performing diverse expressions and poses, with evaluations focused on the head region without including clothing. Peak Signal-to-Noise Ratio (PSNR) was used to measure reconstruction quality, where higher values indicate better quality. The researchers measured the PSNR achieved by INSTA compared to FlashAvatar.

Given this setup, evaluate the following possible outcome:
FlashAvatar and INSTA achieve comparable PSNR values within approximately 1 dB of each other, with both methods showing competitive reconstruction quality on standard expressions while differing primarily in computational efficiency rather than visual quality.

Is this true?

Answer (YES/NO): NO